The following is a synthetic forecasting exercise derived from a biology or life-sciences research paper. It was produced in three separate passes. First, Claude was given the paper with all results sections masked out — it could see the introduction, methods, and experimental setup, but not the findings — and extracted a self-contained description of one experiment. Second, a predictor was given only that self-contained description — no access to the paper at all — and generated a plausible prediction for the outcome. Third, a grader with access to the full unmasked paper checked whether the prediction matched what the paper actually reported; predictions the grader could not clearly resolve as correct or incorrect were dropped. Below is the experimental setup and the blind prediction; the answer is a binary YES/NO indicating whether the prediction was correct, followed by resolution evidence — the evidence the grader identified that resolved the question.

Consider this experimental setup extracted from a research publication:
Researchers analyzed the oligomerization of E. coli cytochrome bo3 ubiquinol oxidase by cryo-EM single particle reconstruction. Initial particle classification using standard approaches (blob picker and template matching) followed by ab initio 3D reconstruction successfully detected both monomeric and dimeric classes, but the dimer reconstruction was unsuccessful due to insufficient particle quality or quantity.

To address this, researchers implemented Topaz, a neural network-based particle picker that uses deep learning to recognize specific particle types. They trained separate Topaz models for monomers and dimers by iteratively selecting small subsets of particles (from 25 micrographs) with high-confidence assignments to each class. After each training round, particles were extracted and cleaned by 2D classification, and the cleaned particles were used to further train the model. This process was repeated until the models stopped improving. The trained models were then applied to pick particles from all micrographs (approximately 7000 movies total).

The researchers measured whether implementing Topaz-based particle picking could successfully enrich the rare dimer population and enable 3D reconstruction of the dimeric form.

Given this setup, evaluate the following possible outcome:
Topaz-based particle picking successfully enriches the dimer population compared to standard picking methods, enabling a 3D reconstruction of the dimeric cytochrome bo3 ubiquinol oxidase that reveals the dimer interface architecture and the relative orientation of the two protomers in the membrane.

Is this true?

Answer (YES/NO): YES